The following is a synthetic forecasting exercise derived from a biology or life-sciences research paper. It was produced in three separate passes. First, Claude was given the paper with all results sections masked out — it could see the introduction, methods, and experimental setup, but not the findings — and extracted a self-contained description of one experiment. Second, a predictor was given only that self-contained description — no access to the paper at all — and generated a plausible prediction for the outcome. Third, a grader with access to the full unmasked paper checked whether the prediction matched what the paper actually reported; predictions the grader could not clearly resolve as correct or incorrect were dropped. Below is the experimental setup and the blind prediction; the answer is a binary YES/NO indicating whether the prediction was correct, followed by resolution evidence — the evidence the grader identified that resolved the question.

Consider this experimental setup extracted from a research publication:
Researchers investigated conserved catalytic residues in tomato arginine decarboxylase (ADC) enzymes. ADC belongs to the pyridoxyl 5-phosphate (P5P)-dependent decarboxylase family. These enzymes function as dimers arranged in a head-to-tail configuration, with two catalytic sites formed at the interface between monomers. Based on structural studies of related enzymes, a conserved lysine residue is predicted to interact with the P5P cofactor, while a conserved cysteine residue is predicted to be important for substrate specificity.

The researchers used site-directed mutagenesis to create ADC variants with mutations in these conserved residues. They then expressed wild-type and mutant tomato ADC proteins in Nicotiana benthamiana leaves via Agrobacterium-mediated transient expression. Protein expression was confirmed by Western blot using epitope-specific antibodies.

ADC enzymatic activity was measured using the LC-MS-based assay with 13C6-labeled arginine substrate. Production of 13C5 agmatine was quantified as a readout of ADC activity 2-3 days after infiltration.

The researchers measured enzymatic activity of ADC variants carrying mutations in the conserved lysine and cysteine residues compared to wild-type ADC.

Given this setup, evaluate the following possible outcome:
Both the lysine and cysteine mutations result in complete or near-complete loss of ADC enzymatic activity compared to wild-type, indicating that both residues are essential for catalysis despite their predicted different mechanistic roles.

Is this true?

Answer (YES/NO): YES